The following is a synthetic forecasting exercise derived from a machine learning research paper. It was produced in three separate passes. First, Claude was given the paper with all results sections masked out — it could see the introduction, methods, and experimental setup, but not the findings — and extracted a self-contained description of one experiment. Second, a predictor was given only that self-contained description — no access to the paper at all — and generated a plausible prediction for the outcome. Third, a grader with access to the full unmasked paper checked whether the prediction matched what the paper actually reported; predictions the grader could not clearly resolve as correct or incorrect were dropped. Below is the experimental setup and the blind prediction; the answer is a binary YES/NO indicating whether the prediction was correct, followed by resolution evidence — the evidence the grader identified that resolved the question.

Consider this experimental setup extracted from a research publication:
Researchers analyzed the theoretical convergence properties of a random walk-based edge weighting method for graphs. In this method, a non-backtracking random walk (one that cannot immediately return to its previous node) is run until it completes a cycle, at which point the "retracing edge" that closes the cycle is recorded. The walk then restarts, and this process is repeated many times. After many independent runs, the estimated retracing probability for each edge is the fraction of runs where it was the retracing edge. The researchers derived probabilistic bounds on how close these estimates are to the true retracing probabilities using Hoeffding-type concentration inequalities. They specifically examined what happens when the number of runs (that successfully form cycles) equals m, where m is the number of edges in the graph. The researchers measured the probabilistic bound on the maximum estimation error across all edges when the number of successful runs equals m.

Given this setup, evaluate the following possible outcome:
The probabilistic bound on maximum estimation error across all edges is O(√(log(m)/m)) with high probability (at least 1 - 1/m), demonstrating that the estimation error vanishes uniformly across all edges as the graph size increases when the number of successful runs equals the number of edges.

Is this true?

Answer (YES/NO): YES